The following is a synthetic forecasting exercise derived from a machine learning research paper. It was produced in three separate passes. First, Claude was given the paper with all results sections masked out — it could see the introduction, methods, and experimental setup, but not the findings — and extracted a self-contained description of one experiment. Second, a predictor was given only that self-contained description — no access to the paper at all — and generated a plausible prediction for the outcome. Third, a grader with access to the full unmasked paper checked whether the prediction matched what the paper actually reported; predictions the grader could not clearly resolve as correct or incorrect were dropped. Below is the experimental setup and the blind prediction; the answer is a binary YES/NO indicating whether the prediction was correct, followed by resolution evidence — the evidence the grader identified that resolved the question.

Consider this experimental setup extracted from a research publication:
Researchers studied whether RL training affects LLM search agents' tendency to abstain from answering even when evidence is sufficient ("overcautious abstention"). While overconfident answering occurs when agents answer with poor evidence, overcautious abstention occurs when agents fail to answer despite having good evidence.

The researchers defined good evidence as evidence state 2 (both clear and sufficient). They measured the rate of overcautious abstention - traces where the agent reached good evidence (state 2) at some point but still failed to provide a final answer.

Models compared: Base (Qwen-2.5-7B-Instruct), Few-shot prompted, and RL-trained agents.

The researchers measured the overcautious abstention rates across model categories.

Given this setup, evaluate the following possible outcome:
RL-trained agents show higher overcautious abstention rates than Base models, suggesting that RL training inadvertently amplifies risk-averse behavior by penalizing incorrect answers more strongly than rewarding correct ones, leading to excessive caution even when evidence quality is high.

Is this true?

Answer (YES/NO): YES